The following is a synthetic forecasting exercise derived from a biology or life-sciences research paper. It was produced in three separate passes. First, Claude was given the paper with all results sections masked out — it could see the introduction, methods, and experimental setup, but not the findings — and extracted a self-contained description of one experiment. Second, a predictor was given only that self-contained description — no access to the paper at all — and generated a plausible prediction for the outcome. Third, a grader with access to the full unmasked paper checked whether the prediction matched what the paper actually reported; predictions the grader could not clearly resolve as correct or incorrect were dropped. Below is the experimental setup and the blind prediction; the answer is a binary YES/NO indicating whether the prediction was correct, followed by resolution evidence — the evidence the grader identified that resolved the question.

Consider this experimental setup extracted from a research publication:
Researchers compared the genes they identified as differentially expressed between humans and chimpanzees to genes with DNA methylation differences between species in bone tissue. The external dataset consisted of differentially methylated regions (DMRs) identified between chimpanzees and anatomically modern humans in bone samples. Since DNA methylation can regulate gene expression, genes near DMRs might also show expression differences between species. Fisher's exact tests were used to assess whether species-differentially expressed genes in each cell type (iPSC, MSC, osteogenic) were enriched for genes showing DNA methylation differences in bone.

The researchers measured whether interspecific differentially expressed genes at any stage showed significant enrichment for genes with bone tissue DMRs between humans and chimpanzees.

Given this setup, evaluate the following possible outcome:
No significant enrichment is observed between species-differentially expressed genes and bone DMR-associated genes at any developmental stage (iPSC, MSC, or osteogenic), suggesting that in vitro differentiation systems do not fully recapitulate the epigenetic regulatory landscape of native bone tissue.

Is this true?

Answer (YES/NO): NO